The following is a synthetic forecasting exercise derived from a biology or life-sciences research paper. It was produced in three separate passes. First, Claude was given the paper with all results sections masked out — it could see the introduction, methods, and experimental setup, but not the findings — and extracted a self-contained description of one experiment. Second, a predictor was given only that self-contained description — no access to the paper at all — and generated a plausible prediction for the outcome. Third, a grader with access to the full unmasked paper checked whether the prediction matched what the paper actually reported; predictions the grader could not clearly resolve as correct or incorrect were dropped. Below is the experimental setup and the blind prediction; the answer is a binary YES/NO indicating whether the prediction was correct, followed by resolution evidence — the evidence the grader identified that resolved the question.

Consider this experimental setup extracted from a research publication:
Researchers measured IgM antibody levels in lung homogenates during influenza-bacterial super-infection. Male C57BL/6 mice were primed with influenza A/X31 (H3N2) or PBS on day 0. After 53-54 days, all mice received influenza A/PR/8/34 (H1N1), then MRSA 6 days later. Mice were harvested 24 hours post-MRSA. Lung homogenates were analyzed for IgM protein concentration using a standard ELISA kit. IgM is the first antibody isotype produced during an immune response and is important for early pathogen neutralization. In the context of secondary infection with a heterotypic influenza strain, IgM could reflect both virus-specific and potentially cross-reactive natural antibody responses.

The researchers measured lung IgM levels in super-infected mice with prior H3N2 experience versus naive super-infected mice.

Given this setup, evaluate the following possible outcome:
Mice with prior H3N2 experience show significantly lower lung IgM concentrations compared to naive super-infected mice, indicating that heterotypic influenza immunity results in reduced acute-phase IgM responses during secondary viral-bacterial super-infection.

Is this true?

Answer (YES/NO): YES